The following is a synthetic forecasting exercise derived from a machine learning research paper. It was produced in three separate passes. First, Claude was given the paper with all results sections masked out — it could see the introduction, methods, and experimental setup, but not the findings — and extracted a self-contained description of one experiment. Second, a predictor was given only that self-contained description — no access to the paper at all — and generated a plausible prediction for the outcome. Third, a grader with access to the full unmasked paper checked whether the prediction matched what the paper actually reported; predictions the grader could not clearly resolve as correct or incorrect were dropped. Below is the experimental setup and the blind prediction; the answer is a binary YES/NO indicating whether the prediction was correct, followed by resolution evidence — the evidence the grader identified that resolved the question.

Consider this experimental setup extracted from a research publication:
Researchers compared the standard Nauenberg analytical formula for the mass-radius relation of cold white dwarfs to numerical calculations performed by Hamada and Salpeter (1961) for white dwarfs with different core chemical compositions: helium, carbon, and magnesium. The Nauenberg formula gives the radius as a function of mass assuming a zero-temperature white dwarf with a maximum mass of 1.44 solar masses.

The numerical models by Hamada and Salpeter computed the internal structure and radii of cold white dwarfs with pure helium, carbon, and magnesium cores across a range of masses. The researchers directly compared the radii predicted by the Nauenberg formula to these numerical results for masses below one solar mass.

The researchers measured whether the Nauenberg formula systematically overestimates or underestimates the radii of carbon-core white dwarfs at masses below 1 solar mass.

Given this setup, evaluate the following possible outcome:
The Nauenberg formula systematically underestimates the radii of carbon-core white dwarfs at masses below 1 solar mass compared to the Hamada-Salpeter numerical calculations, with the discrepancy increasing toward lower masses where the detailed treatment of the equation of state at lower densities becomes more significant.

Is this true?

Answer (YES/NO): NO